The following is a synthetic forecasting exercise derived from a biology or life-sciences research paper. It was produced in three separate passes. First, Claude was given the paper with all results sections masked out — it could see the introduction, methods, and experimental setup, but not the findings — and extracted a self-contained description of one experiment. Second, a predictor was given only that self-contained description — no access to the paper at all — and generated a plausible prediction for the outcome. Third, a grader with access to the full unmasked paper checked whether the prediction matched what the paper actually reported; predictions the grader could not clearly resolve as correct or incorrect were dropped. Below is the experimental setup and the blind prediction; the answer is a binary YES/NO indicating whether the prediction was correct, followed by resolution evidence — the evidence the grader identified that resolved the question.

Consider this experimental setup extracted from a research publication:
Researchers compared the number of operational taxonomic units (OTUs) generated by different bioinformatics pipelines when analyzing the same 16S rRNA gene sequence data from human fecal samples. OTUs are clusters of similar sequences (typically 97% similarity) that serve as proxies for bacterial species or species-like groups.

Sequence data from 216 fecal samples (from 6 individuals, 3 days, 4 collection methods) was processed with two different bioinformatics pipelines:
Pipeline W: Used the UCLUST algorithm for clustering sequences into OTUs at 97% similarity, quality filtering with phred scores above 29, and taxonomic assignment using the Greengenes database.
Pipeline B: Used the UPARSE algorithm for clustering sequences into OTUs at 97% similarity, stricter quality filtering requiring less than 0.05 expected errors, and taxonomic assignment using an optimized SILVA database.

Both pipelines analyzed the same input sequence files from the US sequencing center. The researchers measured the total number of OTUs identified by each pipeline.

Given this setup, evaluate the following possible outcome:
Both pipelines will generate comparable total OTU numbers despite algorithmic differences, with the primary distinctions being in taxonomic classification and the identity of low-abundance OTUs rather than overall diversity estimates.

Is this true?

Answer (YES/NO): NO